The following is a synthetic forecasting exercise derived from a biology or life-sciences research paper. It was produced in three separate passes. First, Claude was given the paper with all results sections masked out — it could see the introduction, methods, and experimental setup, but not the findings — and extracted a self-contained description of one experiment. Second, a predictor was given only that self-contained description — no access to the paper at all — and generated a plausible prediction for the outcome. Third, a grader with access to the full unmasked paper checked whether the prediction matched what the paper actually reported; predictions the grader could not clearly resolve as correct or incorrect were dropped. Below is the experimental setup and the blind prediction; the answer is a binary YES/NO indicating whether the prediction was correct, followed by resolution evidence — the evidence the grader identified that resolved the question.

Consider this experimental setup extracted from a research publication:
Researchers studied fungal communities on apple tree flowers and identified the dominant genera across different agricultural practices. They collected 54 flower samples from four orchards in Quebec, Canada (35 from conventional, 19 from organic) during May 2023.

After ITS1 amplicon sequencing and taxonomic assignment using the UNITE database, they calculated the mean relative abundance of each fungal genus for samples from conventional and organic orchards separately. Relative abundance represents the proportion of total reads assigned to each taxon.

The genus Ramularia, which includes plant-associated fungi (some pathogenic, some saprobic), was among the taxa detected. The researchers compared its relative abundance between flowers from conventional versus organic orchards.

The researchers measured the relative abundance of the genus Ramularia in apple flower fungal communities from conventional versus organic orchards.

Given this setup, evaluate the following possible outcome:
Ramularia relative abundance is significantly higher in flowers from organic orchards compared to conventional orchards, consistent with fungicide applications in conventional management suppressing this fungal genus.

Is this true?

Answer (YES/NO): YES